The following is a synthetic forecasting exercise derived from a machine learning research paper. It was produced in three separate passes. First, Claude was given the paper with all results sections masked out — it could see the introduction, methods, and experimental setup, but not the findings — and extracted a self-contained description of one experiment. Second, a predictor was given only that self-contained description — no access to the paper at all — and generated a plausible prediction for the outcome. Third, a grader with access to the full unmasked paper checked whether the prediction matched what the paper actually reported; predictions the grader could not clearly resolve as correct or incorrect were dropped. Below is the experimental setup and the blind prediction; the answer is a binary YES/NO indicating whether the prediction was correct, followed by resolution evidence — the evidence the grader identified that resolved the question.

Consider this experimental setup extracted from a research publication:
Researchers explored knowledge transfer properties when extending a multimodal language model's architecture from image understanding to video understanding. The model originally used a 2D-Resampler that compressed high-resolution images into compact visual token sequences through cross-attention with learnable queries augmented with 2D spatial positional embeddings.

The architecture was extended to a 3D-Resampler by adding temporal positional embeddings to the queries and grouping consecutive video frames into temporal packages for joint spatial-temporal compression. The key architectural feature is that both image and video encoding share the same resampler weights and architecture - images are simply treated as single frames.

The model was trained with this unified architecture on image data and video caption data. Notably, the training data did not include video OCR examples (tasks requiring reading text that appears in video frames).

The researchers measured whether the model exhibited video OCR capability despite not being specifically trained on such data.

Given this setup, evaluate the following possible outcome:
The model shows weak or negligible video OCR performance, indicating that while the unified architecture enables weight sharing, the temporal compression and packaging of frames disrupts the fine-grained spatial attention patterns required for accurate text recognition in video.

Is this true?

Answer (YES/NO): NO